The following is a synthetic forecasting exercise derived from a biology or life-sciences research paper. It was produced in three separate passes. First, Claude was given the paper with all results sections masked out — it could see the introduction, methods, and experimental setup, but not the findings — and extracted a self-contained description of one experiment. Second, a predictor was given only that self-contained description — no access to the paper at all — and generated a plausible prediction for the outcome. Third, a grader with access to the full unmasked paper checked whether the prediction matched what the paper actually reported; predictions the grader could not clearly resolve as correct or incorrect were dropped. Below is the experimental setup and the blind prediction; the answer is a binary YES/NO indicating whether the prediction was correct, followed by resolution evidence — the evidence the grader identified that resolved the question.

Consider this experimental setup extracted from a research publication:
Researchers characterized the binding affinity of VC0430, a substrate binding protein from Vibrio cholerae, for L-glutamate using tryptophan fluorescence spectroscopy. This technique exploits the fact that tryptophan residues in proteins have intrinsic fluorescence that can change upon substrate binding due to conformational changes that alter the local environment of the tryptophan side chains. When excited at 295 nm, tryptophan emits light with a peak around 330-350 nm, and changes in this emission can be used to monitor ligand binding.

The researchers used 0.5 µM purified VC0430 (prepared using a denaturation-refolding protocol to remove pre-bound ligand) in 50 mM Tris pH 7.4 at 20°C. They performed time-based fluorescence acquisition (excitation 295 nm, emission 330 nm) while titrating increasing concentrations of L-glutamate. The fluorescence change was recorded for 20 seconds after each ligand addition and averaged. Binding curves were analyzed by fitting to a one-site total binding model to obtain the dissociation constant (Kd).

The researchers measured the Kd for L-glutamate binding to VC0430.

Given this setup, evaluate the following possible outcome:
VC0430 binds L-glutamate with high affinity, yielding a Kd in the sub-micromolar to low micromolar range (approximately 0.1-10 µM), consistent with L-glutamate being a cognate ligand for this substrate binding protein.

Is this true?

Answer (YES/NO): YES